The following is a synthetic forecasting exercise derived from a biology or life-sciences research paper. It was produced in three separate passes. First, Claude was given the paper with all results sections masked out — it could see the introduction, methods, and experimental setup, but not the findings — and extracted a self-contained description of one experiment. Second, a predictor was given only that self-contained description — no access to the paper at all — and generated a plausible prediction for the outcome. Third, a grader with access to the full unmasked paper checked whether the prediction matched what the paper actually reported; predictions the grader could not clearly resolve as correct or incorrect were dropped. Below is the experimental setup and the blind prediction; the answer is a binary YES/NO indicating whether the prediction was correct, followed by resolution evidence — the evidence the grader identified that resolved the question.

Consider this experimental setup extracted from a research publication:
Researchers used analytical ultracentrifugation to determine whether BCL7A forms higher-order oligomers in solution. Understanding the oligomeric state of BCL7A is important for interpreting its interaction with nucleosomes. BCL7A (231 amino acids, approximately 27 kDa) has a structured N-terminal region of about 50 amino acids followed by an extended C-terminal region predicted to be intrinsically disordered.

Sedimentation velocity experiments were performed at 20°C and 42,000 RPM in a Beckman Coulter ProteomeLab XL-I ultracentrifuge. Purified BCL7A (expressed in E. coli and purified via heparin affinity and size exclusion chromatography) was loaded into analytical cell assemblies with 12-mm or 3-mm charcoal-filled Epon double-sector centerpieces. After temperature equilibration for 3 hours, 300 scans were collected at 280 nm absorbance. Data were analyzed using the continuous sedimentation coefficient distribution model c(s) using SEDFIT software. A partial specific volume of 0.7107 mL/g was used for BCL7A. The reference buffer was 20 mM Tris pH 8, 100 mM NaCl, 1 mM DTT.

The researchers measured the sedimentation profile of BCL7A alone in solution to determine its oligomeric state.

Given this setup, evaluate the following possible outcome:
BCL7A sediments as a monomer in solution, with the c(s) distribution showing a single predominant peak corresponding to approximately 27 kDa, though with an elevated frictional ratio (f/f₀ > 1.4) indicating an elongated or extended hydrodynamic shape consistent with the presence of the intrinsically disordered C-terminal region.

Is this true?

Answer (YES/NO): YES